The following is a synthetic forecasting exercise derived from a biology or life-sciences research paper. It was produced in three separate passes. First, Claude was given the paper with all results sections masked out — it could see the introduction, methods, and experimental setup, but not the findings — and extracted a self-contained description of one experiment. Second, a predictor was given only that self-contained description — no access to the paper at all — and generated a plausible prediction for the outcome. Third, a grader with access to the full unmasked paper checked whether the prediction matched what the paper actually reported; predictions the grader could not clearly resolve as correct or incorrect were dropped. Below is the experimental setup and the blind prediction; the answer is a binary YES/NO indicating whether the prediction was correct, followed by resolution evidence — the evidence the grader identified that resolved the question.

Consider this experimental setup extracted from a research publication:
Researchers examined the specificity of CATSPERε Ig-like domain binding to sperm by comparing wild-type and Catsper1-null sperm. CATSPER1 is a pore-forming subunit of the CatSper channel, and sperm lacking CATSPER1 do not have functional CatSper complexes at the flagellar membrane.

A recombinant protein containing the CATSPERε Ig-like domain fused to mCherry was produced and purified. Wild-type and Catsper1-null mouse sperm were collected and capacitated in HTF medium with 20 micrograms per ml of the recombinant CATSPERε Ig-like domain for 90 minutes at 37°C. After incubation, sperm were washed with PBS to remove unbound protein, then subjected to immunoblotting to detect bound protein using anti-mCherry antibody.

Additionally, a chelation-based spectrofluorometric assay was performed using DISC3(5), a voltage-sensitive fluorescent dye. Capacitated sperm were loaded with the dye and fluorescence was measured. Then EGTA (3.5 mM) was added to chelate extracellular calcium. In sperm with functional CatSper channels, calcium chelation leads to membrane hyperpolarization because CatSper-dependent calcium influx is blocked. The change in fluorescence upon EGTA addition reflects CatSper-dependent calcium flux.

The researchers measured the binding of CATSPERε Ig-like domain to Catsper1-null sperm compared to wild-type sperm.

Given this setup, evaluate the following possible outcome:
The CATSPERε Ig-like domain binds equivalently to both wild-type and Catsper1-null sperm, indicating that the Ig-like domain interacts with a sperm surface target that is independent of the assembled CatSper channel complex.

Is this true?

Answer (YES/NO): NO